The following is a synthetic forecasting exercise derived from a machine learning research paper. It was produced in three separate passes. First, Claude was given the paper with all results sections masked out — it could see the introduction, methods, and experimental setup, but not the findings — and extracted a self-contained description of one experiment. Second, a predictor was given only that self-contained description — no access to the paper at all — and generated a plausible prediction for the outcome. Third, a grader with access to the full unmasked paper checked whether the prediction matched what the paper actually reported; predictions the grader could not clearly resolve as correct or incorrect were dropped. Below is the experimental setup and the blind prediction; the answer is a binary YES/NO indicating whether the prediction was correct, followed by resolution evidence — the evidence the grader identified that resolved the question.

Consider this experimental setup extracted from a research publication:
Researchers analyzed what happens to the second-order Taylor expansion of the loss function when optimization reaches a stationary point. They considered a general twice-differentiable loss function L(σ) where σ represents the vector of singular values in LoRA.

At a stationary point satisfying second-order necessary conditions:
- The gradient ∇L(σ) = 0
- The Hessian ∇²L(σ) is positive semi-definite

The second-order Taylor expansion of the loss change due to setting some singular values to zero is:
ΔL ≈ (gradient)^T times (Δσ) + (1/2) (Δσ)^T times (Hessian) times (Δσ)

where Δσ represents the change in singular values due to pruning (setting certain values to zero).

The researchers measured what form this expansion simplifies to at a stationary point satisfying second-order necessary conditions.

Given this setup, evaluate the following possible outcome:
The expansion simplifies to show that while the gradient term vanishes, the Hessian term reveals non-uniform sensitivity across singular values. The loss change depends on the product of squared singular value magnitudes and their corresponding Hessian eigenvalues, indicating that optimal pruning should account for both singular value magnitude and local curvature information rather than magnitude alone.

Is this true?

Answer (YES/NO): YES